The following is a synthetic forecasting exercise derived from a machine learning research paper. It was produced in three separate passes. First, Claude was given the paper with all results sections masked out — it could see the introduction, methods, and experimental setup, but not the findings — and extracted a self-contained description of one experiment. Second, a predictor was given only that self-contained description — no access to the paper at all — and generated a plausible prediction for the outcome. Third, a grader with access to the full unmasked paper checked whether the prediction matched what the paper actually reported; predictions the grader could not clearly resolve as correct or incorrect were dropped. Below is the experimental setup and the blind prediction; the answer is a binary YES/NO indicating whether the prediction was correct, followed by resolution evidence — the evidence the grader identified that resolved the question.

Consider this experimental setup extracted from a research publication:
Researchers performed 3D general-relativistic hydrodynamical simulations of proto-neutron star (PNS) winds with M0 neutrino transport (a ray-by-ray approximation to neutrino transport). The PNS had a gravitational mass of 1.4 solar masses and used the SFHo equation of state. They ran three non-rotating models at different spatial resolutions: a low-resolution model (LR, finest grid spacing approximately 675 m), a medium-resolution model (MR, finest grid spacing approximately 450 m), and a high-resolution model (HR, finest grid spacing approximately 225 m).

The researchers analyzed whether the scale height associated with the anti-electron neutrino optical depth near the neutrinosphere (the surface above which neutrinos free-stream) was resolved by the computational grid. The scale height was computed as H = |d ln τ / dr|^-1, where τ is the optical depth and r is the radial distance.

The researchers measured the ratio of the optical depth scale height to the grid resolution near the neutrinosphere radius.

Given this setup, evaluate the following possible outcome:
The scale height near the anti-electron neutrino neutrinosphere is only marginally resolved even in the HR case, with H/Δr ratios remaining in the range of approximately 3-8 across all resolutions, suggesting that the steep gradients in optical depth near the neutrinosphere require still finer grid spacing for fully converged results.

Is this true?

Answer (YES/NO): NO